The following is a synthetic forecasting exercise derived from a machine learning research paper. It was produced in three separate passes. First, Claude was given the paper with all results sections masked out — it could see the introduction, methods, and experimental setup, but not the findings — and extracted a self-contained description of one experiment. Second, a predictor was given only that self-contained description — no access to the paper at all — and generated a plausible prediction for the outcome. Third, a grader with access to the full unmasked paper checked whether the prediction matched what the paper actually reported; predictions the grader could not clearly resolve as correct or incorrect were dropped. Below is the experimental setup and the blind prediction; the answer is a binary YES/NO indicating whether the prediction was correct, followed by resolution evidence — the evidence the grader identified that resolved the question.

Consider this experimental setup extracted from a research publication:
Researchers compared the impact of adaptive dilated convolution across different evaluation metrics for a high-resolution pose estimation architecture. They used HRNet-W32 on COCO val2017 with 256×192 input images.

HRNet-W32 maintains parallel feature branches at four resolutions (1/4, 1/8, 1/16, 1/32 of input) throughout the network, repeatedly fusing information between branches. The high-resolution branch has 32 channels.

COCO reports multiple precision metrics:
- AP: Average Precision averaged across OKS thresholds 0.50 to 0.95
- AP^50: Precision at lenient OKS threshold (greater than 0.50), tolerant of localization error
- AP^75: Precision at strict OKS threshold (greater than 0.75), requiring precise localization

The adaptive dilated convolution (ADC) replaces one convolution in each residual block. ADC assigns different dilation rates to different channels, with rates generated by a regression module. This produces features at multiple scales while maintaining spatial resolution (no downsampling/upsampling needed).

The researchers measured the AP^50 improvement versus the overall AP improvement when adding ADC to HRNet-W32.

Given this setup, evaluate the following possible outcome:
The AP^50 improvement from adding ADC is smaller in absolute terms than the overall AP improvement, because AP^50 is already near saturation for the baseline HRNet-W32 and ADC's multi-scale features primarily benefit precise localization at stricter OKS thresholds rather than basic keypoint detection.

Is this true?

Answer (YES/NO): YES